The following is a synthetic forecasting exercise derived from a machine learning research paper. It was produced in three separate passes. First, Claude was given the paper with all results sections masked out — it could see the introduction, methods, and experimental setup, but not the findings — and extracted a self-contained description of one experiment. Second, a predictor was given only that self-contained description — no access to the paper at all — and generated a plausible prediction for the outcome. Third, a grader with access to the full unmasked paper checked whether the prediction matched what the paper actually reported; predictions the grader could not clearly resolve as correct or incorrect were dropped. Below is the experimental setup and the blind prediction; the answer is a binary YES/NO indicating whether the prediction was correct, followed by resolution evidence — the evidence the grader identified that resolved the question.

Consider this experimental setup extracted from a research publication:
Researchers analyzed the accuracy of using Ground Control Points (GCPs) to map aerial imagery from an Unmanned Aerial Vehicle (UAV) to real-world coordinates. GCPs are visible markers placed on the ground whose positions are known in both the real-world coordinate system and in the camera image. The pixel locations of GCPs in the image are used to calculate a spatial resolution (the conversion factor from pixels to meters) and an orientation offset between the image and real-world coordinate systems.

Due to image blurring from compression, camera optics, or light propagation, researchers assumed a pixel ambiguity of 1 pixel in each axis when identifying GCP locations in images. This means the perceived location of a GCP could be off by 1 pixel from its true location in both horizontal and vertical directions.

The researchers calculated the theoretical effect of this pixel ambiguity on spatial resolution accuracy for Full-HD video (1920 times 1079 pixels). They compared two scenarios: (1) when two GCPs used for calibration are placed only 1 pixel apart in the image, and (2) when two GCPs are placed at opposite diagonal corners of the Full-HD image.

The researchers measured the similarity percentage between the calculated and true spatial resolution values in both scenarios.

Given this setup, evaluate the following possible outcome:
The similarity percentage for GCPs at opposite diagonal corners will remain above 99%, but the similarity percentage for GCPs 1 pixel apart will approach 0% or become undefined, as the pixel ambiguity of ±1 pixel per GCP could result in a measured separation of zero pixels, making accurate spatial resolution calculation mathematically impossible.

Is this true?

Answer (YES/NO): NO